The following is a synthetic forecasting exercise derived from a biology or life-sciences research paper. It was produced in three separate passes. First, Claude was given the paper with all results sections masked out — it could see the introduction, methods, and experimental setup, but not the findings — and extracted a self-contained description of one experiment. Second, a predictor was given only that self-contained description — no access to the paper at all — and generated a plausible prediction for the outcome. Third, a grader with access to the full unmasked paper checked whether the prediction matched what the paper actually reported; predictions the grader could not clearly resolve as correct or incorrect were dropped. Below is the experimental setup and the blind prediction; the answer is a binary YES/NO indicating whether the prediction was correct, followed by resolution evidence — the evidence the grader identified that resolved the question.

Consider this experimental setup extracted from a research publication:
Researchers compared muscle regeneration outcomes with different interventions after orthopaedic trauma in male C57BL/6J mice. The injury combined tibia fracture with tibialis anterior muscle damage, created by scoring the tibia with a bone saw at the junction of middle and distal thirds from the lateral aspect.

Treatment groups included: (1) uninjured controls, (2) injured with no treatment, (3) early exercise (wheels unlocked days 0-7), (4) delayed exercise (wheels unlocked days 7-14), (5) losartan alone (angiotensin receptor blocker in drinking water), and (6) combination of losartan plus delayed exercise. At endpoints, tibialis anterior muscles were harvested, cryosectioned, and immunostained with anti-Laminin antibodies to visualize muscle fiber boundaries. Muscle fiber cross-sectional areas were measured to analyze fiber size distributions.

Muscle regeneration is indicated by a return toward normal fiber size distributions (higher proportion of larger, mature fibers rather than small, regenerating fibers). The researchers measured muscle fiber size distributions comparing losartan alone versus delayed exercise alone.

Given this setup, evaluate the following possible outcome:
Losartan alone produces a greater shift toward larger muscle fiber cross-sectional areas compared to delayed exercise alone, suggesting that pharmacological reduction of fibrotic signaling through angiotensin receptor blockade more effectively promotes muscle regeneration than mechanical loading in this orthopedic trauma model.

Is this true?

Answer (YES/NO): NO